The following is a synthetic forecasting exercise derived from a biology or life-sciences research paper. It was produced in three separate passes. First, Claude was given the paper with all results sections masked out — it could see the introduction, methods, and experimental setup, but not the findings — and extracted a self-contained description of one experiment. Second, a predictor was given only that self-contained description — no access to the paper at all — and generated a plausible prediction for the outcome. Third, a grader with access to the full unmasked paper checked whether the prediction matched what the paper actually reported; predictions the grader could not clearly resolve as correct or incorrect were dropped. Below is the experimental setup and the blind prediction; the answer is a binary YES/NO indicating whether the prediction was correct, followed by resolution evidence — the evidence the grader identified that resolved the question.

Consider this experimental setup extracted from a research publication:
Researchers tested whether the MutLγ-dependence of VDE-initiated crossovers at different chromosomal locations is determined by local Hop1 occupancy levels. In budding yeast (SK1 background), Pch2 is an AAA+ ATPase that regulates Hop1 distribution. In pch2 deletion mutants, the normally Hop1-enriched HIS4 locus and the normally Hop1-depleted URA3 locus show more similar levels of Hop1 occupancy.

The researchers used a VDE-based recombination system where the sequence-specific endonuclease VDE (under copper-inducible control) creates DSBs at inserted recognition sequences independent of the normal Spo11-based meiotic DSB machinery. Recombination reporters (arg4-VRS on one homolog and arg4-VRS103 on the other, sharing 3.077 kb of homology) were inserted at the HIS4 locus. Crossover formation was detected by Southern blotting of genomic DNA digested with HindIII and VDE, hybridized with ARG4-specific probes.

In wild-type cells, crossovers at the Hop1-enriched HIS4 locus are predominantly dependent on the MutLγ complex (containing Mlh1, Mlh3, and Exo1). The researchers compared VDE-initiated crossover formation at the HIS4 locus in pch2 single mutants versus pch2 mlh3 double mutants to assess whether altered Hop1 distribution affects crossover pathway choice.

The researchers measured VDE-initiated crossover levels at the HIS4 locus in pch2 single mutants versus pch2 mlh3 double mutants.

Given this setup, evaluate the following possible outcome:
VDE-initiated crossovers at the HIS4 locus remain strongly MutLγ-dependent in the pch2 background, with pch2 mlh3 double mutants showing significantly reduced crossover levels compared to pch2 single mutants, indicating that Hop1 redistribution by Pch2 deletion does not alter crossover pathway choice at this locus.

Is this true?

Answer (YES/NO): NO